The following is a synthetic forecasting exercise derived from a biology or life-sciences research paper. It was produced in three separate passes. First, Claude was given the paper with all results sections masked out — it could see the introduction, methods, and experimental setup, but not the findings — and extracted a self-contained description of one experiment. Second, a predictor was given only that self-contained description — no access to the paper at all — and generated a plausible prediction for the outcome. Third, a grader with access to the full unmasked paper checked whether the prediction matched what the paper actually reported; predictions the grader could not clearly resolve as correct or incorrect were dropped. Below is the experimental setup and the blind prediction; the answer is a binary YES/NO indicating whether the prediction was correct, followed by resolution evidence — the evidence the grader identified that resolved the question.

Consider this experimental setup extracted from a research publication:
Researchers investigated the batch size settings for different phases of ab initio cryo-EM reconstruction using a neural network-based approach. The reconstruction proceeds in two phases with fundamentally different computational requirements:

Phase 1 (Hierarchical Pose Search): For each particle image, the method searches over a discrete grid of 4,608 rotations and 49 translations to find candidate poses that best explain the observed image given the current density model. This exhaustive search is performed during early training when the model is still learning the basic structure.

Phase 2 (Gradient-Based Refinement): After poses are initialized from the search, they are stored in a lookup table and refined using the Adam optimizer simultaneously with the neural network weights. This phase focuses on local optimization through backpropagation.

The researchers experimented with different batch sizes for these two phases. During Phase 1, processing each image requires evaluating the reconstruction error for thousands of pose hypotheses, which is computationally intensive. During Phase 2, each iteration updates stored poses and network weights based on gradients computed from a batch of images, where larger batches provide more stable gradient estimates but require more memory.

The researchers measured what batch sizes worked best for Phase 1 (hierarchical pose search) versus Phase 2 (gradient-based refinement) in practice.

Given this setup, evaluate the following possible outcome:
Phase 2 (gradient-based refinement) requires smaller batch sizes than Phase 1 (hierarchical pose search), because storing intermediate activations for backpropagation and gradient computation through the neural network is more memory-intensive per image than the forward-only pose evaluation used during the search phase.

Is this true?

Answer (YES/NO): NO